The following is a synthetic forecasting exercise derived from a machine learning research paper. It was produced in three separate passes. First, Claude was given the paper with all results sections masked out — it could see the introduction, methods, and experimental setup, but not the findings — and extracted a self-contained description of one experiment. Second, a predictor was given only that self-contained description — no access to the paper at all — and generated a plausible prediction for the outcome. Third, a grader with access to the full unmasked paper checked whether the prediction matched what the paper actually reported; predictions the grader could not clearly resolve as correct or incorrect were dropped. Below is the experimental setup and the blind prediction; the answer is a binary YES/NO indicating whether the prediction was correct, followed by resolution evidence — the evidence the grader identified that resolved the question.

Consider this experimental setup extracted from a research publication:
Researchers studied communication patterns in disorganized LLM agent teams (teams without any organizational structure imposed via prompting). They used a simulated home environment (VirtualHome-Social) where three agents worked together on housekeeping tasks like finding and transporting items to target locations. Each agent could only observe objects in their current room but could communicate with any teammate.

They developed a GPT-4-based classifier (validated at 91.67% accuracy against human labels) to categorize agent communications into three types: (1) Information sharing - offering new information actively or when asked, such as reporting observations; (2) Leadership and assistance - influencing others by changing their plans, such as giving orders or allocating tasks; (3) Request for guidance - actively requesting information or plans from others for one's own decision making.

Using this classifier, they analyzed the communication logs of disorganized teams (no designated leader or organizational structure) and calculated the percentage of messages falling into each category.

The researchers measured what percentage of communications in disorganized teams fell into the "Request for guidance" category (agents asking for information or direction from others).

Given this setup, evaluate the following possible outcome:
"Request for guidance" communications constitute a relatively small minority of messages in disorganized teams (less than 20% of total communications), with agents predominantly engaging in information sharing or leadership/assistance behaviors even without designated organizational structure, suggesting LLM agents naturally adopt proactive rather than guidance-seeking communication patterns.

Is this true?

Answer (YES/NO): YES